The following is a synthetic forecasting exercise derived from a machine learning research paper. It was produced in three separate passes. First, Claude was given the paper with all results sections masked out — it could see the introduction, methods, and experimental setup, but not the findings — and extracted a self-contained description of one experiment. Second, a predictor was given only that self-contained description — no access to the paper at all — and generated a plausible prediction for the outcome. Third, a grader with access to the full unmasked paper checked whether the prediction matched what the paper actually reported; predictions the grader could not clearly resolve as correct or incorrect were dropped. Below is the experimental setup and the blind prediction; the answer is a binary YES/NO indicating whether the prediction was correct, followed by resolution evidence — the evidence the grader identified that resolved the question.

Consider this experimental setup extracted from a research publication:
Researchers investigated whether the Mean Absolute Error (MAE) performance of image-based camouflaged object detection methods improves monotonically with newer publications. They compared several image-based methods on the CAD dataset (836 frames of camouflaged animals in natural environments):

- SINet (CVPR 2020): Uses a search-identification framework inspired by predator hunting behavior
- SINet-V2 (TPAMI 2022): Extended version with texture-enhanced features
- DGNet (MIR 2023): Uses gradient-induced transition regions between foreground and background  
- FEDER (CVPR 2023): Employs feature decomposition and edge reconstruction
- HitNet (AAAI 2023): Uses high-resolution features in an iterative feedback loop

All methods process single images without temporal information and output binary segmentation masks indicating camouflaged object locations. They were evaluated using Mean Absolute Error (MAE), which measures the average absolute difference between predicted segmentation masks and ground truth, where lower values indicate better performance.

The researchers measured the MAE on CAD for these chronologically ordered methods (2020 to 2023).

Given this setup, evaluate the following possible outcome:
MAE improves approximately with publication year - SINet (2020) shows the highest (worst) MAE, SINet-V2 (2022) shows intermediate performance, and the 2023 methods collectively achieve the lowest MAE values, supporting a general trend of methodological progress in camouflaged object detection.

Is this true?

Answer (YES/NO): YES